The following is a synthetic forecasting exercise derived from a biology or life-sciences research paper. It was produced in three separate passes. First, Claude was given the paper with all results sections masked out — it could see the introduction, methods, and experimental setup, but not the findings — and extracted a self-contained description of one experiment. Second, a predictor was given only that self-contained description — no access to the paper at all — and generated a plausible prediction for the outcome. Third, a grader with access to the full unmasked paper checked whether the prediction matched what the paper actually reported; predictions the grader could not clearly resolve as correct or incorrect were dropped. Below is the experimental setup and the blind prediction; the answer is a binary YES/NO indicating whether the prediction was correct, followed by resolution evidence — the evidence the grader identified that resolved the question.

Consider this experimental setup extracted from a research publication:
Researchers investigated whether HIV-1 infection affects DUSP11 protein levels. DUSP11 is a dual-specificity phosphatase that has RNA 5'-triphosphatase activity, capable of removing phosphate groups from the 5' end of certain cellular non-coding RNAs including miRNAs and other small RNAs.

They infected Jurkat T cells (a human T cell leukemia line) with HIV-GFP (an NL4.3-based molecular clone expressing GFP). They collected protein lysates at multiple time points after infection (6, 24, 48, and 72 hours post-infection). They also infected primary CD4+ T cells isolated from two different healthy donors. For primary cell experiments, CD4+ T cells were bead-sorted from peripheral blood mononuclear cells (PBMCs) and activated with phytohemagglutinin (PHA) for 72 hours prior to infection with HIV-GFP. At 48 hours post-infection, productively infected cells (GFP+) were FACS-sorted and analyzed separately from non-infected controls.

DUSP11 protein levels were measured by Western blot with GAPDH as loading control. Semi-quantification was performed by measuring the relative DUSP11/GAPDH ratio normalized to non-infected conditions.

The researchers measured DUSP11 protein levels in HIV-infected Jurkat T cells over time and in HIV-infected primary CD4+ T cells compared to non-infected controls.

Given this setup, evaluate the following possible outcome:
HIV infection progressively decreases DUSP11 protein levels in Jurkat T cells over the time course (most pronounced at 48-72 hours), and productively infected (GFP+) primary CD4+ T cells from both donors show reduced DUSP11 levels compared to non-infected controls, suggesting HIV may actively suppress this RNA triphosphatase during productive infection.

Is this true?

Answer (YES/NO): YES